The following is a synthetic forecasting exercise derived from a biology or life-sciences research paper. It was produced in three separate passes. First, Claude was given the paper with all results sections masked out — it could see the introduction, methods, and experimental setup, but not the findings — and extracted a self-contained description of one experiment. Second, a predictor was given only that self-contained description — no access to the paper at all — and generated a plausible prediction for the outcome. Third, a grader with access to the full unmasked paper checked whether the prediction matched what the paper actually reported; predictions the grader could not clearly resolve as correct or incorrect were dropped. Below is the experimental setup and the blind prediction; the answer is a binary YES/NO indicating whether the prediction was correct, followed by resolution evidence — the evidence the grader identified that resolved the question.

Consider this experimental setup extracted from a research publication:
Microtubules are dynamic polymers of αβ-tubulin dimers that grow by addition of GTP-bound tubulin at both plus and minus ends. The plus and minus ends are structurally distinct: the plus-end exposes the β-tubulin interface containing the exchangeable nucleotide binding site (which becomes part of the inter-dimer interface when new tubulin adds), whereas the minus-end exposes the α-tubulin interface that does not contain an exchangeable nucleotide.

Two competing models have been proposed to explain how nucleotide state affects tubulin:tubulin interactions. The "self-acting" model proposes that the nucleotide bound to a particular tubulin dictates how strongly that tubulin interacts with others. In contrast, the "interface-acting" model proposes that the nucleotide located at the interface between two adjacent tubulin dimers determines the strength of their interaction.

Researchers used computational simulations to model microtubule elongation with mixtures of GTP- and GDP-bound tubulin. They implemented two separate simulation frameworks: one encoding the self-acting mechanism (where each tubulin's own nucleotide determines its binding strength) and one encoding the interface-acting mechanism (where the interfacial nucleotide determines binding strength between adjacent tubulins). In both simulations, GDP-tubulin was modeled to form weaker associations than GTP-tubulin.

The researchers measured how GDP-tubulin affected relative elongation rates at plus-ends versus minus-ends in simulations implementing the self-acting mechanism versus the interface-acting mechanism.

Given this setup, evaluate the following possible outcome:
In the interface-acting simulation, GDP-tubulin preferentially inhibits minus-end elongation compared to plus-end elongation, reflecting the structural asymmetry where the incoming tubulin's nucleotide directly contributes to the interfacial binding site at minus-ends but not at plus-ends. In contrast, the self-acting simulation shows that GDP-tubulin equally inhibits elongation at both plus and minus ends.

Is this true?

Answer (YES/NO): NO